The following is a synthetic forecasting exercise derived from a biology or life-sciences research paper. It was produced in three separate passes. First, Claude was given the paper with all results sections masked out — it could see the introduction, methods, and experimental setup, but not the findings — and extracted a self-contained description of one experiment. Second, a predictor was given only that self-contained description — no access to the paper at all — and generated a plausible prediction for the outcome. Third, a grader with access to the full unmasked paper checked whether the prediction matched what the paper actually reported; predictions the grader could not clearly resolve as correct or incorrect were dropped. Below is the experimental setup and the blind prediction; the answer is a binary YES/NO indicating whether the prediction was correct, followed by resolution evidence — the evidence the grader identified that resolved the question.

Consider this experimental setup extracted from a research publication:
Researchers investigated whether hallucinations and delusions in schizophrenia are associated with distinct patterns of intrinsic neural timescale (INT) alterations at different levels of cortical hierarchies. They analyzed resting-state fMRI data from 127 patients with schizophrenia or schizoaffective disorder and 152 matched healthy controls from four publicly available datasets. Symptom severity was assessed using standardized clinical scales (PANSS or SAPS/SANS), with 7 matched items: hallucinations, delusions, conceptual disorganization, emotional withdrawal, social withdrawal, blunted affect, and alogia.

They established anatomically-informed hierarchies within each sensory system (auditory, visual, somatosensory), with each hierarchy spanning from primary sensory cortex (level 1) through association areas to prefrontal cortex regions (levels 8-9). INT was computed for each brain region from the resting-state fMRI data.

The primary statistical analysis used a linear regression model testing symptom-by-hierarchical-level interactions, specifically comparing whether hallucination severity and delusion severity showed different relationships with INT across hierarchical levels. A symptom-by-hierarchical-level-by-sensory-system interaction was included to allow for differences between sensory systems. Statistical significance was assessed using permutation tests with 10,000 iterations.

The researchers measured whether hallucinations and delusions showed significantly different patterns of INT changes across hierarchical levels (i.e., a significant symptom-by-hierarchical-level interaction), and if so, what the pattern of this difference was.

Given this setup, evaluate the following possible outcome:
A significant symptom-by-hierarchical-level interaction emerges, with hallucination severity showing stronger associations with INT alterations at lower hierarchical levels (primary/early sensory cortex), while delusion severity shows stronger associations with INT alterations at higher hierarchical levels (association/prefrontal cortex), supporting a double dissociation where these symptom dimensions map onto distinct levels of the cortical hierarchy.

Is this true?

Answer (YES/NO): YES